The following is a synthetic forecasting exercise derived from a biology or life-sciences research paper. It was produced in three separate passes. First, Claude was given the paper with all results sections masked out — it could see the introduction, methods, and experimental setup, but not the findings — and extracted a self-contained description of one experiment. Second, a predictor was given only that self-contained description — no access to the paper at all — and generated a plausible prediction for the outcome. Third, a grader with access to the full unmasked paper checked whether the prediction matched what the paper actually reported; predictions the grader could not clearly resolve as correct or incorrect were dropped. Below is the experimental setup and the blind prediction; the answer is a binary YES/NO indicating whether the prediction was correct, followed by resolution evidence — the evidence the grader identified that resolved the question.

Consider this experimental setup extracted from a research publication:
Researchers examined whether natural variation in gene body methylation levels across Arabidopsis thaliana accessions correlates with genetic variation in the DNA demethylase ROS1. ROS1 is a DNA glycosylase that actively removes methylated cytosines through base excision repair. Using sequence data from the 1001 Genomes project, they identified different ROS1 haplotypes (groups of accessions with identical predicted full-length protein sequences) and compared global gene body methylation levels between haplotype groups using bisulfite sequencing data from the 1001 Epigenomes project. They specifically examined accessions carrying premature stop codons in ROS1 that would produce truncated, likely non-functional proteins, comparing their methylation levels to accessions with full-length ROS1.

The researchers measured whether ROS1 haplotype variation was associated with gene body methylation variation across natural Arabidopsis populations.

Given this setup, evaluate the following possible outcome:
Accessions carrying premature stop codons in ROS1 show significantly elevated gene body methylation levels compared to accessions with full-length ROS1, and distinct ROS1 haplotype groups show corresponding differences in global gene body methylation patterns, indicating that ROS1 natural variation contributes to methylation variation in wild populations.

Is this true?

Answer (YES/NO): NO